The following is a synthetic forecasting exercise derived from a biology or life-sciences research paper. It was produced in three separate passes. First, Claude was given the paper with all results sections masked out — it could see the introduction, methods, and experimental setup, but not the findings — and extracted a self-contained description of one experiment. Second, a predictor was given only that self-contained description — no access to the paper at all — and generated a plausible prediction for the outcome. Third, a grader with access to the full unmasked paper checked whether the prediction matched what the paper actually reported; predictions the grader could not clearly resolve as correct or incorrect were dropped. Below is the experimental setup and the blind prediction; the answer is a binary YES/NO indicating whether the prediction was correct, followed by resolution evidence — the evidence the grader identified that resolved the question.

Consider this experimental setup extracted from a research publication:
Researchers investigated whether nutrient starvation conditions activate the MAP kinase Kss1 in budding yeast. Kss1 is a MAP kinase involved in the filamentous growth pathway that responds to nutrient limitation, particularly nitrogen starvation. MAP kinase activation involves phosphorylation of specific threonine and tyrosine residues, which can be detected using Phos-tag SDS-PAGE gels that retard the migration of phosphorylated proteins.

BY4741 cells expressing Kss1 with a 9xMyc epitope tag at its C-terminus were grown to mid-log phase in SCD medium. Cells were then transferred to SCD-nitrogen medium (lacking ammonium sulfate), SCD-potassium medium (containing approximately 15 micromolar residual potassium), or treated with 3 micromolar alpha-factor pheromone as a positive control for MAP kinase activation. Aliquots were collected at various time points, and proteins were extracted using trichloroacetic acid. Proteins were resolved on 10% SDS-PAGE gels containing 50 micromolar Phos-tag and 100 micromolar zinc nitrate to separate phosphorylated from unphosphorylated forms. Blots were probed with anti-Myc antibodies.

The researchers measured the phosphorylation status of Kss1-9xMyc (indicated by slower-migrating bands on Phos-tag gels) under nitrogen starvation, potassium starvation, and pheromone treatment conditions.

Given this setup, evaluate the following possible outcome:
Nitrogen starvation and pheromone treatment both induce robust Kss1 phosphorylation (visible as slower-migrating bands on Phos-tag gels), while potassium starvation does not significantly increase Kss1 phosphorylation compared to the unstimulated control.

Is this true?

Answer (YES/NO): NO